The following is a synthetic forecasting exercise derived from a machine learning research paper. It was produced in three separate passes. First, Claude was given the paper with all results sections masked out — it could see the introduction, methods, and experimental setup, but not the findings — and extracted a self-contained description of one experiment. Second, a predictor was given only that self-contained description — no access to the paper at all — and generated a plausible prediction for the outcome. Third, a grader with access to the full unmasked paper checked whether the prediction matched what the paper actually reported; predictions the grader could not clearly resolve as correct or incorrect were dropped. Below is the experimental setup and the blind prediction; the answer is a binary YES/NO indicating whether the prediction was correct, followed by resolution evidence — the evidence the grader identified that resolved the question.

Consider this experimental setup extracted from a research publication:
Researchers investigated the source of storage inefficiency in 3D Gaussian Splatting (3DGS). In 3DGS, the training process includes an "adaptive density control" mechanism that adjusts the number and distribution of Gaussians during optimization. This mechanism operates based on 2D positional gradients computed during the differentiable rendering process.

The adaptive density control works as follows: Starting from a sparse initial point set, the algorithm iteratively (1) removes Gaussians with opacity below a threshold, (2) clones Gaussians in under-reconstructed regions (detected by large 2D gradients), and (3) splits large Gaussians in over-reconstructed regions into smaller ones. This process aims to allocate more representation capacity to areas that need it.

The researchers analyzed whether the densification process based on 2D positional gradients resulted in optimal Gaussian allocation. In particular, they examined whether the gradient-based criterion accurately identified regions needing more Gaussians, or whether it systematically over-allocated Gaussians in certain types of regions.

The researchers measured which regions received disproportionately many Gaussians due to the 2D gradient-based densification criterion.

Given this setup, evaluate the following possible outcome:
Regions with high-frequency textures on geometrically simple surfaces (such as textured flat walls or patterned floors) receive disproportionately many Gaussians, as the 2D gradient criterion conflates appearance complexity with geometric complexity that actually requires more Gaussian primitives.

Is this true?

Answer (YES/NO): NO